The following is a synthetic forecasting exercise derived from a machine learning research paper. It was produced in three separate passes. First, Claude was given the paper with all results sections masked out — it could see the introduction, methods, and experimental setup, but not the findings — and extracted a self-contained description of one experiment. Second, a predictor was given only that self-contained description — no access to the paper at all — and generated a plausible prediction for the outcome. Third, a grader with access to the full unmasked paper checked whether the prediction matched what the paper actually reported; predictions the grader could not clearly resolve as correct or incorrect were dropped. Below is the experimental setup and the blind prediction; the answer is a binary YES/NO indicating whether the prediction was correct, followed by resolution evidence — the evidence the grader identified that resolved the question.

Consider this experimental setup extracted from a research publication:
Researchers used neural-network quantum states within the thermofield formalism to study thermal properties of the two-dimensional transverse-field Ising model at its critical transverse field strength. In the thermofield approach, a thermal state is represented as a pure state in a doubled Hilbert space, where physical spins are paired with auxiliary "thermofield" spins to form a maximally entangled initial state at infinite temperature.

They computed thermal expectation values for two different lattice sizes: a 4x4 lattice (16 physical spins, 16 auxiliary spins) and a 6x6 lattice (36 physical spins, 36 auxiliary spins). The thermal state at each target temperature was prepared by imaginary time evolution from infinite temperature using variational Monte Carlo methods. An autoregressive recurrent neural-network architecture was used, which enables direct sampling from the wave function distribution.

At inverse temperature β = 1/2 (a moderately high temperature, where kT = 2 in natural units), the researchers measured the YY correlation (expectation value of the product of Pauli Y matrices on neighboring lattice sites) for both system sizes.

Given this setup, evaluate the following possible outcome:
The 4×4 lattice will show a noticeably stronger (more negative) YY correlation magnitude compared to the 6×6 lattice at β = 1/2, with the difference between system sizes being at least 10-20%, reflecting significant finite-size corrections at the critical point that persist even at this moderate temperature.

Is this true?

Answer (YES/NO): NO